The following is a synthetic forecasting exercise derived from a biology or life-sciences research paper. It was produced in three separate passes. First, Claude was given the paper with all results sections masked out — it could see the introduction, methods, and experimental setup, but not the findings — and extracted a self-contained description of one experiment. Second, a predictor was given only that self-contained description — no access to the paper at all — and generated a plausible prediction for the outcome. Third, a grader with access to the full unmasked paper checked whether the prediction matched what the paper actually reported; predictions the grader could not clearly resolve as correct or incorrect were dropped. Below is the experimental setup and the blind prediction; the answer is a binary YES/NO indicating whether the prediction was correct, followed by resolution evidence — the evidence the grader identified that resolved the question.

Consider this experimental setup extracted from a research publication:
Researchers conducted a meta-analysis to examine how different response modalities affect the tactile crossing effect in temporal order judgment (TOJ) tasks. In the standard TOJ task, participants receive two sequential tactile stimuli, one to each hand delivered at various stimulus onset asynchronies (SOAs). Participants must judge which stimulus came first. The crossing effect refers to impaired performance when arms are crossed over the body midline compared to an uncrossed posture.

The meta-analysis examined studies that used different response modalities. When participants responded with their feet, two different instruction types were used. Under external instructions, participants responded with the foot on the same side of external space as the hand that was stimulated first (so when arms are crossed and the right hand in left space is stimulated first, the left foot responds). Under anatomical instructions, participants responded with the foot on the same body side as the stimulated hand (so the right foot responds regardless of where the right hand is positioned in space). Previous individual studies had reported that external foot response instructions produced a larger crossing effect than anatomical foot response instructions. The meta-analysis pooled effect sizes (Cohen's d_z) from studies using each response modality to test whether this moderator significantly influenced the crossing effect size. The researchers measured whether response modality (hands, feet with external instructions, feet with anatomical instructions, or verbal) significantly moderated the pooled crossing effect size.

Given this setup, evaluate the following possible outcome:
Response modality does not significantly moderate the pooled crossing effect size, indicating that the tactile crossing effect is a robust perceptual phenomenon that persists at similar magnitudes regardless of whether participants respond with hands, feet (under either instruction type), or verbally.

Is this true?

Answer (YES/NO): NO